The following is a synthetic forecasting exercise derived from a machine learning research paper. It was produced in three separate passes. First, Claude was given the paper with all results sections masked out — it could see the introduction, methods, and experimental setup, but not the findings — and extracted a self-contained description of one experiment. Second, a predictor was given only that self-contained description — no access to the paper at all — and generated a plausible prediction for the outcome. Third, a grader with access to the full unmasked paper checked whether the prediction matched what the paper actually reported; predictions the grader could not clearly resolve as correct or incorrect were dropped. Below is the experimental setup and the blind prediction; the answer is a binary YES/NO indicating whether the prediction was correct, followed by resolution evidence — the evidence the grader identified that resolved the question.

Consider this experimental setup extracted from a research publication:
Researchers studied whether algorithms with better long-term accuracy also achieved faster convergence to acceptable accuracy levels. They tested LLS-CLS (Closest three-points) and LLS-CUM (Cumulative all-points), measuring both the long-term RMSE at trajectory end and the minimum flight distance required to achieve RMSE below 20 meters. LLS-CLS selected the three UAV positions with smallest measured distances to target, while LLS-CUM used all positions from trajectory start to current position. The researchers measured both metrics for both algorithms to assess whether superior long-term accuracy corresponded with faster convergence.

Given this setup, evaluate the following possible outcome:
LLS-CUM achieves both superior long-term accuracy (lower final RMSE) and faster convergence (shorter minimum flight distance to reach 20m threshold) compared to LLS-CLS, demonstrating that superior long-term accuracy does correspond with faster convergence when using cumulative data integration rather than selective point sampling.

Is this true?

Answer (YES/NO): NO